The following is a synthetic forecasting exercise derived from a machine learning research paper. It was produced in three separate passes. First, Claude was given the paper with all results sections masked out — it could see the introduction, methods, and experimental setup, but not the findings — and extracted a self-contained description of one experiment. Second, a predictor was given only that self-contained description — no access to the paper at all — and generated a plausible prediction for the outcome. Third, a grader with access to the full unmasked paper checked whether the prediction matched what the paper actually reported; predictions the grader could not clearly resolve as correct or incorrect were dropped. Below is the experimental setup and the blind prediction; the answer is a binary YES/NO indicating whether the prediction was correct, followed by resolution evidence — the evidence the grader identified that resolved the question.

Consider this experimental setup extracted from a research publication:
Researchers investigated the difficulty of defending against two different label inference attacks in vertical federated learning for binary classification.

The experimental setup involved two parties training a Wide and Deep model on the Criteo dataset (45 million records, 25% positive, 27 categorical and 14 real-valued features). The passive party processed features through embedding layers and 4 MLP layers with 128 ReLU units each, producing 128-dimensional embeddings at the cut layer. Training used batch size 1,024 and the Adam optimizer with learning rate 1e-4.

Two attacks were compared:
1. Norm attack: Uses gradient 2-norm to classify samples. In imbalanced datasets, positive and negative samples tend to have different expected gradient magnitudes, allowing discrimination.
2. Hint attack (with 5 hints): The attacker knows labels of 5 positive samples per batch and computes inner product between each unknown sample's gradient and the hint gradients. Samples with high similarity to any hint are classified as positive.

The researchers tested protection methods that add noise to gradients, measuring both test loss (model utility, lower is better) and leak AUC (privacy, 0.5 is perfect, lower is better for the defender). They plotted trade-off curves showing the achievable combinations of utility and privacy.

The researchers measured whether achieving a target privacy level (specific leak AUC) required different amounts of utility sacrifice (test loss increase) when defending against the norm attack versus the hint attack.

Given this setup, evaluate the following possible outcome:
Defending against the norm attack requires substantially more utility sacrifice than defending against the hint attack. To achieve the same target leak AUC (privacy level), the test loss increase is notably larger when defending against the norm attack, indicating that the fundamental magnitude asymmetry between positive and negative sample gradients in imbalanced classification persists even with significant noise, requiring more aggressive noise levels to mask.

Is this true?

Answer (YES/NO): NO